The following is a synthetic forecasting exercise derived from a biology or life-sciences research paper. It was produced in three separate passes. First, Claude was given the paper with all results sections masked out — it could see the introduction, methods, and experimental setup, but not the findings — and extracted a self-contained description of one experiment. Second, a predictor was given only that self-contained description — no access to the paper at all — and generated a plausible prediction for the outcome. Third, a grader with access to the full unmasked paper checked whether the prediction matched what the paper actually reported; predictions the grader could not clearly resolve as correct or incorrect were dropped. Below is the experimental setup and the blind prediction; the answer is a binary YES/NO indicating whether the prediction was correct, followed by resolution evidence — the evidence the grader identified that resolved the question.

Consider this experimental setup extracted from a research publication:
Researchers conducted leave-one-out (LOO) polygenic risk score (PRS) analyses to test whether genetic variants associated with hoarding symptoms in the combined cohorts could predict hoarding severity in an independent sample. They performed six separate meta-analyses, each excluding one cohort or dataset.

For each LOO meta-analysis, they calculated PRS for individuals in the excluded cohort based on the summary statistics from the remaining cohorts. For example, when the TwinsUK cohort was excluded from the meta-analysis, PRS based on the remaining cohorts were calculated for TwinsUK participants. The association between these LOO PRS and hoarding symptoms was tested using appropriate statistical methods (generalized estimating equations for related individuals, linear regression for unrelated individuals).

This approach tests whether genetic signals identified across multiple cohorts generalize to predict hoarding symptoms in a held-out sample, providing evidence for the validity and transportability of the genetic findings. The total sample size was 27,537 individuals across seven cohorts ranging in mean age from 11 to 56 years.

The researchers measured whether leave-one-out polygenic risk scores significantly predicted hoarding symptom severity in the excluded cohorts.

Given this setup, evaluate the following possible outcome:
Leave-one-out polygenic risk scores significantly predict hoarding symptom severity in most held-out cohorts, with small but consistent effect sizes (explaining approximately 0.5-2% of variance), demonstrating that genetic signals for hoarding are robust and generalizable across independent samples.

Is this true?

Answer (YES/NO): NO